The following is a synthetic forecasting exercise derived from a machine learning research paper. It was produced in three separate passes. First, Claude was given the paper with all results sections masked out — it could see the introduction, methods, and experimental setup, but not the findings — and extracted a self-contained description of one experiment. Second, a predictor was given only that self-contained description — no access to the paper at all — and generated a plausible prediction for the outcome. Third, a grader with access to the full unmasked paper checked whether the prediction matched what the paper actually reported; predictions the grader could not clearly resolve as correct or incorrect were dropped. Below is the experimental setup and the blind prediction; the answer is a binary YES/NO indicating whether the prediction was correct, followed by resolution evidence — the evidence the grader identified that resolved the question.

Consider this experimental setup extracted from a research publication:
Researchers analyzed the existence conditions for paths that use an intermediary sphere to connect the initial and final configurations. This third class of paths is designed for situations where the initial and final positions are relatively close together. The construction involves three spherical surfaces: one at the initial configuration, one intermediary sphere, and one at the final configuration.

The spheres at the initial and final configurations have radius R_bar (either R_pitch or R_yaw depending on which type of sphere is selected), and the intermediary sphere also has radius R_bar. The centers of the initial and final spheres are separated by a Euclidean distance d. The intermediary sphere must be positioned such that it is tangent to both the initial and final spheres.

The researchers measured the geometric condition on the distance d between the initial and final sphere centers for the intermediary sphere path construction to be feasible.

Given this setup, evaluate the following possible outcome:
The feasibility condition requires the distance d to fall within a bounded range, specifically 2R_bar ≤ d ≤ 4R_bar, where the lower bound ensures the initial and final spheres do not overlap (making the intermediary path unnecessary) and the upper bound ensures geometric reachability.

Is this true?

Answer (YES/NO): NO